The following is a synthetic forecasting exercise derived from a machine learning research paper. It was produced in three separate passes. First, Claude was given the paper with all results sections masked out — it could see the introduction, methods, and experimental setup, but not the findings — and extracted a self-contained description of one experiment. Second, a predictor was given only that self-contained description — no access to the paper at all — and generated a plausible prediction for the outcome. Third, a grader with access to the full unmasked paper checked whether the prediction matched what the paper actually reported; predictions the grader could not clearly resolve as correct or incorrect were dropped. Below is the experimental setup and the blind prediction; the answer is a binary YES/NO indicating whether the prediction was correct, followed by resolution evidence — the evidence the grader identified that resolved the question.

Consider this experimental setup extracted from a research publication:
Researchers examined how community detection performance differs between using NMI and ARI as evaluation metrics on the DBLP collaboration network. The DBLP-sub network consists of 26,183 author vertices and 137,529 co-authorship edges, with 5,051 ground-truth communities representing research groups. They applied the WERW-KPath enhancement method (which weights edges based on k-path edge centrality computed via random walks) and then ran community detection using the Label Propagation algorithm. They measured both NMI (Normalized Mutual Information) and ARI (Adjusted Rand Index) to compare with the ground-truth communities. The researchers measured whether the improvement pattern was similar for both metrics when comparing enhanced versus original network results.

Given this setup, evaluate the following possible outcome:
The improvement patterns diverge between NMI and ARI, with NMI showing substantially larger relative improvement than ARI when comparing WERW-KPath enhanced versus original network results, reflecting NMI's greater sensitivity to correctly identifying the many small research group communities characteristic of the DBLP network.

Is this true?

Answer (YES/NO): YES